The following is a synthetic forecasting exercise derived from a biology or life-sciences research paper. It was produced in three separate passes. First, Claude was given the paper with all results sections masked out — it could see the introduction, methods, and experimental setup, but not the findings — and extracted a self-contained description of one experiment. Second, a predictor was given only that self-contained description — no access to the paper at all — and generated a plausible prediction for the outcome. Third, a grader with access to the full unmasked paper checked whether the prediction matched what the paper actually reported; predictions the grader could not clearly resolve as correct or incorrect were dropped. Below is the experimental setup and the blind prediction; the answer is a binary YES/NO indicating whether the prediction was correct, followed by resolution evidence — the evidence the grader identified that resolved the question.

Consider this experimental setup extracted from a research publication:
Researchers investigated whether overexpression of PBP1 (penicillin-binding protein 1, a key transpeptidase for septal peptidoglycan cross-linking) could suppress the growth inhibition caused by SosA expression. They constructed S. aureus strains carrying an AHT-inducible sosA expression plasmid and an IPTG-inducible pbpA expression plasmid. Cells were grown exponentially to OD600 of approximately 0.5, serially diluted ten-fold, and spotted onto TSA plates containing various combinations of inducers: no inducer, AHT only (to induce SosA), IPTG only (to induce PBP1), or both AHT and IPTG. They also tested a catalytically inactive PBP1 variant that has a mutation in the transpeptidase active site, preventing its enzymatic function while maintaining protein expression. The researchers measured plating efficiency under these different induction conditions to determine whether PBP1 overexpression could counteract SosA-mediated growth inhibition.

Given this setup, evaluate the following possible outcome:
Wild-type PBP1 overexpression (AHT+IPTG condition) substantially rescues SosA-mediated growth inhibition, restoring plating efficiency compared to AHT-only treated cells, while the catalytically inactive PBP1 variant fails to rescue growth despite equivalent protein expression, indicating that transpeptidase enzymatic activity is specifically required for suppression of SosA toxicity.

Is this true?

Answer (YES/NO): NO